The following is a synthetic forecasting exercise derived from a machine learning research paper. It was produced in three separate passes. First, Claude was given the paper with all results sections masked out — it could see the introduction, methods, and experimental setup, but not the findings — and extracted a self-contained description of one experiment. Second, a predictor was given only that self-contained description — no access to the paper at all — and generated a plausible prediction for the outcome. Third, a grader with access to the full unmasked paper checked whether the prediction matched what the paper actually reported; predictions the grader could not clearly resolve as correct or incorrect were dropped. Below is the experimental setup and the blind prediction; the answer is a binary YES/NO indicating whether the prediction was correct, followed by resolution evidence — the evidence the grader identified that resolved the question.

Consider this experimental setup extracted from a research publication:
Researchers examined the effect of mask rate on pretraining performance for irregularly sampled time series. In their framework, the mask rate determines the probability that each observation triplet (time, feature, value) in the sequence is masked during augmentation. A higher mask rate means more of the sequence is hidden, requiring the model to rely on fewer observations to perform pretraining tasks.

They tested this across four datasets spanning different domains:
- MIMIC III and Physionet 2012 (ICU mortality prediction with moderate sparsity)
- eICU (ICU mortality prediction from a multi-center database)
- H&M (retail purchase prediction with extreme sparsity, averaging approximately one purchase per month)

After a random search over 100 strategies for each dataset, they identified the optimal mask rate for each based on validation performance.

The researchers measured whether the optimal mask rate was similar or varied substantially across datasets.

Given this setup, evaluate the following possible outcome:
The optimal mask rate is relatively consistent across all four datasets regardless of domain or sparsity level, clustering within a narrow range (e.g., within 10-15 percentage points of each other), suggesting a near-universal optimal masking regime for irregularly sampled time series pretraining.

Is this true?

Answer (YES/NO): NO